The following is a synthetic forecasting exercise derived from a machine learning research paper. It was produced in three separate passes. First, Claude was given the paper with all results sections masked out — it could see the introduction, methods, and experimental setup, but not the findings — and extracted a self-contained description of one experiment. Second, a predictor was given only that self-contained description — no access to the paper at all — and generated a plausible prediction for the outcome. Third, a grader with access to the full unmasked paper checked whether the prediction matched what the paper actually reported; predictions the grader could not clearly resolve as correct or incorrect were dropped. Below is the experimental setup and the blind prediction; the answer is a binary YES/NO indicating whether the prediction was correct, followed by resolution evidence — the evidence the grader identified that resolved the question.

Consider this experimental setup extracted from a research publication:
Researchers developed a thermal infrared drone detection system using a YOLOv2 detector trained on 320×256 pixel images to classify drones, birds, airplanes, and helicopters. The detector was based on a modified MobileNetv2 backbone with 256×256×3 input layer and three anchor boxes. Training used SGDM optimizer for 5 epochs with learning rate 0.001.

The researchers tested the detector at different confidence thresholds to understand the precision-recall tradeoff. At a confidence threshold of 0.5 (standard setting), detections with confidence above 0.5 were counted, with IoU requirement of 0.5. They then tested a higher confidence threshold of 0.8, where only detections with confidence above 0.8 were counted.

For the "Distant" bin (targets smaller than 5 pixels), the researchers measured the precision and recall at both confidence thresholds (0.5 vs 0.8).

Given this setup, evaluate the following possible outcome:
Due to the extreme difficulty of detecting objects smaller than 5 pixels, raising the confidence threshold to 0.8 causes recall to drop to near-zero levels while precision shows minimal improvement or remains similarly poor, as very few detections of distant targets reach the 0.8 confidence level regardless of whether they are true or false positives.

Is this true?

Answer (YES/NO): NO